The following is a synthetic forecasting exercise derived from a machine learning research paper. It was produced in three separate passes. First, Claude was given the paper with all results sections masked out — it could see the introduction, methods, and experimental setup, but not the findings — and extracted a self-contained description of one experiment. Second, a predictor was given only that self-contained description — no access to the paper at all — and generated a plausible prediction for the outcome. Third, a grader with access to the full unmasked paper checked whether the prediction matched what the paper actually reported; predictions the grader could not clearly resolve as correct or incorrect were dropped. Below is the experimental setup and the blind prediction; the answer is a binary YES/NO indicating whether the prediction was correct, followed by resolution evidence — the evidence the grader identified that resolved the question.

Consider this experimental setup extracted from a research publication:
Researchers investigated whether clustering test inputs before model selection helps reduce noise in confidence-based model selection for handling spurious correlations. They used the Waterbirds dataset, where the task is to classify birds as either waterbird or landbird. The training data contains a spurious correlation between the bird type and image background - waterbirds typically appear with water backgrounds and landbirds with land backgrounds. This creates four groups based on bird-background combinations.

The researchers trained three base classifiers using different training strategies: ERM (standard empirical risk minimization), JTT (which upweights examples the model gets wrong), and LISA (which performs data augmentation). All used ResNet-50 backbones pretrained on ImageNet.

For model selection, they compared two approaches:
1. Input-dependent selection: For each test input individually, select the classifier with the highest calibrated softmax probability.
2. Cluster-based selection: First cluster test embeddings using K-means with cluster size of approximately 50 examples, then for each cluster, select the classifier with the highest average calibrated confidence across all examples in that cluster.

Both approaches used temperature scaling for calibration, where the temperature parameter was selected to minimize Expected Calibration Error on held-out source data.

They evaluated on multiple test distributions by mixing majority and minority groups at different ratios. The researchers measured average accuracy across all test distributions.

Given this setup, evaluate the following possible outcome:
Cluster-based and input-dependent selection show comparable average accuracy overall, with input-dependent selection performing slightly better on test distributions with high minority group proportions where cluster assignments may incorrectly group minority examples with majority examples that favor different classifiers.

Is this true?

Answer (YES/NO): NO